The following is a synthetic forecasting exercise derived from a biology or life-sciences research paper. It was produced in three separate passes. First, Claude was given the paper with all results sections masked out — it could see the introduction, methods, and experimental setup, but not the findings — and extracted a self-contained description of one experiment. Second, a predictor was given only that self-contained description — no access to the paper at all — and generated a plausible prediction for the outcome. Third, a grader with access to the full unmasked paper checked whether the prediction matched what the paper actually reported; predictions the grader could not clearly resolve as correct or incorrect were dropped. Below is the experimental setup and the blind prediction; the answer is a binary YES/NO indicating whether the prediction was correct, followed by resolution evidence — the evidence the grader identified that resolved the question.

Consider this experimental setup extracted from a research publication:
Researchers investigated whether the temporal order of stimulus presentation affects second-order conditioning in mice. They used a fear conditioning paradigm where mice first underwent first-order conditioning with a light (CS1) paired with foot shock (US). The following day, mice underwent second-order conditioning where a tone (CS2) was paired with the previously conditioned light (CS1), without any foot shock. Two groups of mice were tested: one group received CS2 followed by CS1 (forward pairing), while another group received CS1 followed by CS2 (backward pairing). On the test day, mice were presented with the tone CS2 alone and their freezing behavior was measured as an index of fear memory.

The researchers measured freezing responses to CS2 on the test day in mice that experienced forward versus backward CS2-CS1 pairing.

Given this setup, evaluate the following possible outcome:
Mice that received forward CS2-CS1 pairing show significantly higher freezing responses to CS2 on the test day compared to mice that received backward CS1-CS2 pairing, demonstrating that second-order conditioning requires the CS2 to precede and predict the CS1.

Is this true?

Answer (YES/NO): YES